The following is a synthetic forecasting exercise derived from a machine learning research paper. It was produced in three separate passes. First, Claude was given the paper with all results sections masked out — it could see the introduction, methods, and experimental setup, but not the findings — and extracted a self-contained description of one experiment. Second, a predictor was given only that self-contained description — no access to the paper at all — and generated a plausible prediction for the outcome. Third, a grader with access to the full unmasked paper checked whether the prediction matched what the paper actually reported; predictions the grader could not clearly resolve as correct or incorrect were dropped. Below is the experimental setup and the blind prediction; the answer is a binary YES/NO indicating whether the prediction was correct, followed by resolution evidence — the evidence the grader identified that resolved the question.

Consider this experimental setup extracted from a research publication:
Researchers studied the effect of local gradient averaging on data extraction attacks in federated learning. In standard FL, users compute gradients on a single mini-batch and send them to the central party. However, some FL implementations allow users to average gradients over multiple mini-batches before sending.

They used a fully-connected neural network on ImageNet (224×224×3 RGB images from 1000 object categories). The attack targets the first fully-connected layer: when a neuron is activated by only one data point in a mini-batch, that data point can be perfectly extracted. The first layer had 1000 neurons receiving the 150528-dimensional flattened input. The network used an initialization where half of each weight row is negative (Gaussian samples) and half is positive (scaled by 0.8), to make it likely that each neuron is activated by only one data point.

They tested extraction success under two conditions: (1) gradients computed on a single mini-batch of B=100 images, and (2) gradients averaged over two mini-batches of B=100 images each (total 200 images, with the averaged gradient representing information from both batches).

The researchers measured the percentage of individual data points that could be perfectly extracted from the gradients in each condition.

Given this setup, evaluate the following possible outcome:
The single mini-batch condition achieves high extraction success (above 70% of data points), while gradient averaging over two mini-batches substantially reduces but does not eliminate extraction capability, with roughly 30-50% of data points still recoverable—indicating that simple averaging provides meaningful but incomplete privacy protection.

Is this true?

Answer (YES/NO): NO